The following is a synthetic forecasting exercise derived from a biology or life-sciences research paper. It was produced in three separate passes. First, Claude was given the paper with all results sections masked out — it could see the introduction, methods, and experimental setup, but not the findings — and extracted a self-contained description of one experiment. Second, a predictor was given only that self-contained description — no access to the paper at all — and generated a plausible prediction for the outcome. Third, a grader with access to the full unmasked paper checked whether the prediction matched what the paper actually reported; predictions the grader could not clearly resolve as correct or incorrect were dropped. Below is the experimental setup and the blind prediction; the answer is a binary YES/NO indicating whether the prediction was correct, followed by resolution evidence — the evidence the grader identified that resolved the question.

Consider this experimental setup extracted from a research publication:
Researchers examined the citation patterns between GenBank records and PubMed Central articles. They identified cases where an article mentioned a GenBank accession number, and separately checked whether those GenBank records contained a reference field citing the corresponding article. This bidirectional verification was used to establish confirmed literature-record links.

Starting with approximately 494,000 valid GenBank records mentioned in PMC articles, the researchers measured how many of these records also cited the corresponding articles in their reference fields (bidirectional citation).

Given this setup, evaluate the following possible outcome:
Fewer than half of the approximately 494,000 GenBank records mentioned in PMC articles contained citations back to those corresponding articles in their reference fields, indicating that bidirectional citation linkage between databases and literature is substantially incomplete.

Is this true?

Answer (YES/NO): YES